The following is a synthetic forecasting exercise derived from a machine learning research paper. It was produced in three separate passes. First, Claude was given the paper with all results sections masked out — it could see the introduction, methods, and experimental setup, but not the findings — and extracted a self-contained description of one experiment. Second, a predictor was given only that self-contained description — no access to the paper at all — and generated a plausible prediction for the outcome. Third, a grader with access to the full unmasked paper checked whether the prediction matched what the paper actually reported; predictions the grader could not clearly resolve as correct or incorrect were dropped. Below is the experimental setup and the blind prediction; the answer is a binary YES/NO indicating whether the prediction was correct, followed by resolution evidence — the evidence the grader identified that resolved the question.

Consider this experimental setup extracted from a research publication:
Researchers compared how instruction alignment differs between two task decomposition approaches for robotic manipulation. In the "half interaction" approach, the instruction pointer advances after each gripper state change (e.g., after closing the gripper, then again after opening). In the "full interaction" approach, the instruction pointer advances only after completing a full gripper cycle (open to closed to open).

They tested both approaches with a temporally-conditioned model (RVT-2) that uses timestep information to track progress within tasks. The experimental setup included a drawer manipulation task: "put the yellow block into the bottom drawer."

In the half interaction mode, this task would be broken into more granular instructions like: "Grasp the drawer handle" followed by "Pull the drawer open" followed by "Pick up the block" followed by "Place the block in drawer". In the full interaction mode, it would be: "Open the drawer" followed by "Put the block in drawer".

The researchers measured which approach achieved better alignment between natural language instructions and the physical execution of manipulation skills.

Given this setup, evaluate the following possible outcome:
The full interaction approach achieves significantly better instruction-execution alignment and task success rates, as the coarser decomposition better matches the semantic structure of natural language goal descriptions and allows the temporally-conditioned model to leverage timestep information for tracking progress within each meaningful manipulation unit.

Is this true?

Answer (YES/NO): YES